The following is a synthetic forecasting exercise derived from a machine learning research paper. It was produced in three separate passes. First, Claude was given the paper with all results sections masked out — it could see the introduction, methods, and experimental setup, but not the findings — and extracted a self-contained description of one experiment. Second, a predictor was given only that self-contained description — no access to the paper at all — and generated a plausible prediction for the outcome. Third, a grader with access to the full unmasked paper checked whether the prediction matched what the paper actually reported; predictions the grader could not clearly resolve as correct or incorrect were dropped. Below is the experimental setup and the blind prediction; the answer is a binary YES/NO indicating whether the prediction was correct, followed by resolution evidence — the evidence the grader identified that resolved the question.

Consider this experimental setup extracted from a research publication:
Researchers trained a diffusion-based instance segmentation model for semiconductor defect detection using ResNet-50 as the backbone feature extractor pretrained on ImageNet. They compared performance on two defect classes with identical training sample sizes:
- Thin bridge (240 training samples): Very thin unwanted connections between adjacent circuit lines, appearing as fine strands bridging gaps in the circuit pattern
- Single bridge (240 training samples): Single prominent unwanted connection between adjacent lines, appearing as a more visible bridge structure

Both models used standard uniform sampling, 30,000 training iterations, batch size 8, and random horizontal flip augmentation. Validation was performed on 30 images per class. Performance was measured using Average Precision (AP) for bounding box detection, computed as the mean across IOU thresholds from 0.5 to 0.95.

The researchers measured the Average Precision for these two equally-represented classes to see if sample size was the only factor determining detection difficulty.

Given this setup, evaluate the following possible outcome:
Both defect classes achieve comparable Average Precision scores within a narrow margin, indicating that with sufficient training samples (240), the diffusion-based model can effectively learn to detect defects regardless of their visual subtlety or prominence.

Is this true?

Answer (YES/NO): NO